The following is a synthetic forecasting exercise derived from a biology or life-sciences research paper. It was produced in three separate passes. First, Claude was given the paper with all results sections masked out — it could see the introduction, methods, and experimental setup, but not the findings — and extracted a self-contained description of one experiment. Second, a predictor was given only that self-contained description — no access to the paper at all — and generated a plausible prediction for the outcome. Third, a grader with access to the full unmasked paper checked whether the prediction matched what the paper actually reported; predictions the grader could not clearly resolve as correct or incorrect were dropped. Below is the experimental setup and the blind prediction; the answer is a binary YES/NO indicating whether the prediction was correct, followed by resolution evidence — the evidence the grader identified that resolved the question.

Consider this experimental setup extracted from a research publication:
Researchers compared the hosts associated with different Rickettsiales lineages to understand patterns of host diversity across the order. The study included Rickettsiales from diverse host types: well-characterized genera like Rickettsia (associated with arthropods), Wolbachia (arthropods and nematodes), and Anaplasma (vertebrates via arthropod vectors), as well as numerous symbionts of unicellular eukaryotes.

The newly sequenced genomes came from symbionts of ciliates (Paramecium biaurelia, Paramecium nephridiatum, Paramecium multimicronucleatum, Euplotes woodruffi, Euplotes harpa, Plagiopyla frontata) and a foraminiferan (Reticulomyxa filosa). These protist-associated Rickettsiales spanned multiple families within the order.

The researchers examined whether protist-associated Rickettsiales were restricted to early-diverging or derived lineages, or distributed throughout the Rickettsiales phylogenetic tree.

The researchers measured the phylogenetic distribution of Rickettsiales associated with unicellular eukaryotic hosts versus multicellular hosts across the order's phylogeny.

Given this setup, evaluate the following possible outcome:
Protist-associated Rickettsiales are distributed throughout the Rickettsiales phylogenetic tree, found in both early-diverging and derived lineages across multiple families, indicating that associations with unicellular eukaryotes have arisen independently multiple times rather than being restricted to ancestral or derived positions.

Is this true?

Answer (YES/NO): YES